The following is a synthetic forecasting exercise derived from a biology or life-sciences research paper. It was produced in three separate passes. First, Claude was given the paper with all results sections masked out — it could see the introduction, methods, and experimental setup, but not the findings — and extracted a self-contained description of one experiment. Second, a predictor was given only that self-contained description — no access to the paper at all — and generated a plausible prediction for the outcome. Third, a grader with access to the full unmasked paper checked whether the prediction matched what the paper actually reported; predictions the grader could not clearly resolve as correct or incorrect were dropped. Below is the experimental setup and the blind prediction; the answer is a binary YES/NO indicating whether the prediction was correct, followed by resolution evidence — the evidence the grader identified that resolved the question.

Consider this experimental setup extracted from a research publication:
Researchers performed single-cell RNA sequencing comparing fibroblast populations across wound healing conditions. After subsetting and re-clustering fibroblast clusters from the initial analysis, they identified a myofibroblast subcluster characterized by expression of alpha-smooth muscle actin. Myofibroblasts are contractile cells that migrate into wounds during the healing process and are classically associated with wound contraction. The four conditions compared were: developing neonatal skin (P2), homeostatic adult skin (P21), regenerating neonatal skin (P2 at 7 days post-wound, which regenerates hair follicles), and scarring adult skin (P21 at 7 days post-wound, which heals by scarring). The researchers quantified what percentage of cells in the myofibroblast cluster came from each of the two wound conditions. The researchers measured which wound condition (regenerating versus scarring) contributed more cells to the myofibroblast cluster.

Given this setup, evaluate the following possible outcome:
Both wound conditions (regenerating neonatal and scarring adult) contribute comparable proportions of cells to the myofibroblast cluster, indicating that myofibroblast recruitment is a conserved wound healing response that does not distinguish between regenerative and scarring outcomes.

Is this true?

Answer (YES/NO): NO